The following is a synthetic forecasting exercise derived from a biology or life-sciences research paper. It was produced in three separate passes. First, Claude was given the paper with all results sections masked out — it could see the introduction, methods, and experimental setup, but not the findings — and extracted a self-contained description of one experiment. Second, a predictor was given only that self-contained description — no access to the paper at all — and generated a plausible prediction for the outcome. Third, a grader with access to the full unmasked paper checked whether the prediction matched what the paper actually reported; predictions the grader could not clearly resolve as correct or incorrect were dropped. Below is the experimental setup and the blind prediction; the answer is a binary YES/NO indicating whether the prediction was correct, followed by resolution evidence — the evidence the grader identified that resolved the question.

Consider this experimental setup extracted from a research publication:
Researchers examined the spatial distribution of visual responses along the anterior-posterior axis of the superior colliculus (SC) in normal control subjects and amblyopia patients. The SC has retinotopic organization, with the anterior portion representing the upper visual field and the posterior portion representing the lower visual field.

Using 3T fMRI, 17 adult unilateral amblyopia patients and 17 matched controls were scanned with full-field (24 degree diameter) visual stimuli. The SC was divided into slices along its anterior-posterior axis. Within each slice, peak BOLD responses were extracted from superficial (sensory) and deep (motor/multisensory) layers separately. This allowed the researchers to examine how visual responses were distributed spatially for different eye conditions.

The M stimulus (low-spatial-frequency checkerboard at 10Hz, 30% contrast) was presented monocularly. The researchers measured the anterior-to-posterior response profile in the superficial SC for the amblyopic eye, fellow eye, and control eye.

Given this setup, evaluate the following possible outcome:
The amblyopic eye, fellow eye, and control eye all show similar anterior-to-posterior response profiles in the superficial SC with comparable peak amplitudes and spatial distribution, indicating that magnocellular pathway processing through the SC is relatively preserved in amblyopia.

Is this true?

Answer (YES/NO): YES